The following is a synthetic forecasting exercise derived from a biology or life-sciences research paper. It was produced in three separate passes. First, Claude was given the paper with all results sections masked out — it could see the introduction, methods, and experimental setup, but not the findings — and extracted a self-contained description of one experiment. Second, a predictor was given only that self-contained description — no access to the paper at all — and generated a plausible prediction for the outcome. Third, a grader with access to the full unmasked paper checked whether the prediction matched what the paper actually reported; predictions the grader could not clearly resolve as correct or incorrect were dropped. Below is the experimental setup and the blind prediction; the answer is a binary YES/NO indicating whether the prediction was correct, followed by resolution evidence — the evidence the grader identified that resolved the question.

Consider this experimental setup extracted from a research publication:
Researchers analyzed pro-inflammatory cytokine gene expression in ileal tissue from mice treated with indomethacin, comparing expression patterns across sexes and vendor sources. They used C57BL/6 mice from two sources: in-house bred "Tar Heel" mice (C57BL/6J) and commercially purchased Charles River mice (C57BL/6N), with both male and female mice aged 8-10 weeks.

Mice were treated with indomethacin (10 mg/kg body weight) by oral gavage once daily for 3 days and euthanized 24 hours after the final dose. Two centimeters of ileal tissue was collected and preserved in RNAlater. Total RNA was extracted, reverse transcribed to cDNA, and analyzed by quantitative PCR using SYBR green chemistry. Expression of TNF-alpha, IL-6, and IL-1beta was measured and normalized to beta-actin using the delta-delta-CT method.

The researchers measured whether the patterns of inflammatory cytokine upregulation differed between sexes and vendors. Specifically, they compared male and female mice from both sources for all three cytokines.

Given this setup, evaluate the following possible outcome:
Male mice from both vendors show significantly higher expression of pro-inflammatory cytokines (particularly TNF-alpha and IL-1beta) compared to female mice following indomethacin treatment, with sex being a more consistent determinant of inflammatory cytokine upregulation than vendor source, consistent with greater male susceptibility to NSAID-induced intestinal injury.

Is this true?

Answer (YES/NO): NO